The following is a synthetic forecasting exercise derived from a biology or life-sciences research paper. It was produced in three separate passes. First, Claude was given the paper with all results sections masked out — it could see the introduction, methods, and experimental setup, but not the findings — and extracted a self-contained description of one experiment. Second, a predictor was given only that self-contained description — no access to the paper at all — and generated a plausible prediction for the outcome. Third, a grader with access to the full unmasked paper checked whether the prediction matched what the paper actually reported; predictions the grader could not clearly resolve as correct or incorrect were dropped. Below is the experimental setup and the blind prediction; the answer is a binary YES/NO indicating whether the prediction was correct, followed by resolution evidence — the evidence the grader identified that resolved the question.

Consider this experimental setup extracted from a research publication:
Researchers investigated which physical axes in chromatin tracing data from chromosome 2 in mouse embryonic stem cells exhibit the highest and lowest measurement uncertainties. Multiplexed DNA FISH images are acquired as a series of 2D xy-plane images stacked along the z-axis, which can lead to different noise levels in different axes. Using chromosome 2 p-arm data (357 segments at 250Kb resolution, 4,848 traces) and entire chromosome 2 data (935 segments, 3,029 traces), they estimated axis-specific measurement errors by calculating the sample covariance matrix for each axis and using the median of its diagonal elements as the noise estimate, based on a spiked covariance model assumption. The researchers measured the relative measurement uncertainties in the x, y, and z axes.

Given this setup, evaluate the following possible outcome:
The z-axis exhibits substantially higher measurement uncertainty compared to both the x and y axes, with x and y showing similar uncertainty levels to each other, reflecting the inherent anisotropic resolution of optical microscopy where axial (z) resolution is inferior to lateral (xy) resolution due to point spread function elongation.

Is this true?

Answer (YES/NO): NO